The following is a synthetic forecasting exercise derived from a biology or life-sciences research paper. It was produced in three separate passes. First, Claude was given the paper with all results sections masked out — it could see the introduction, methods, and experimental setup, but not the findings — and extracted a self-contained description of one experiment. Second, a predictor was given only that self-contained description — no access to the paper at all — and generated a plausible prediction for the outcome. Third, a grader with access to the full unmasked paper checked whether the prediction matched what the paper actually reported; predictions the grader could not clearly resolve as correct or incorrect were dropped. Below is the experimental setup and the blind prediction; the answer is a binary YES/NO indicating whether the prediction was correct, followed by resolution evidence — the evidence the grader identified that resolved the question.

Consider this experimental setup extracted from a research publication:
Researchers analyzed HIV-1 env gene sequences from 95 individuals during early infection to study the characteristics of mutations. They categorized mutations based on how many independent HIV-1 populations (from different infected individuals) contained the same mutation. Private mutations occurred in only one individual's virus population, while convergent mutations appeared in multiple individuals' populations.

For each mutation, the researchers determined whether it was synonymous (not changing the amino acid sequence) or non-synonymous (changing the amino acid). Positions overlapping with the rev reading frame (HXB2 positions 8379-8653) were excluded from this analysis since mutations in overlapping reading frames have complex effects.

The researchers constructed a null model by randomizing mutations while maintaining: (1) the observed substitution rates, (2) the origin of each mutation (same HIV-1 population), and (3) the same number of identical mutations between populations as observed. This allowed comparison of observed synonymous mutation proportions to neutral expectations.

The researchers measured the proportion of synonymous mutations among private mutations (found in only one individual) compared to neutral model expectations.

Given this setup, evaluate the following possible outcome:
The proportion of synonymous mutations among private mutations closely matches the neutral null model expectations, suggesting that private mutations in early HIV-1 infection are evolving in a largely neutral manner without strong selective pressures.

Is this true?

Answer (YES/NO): NO